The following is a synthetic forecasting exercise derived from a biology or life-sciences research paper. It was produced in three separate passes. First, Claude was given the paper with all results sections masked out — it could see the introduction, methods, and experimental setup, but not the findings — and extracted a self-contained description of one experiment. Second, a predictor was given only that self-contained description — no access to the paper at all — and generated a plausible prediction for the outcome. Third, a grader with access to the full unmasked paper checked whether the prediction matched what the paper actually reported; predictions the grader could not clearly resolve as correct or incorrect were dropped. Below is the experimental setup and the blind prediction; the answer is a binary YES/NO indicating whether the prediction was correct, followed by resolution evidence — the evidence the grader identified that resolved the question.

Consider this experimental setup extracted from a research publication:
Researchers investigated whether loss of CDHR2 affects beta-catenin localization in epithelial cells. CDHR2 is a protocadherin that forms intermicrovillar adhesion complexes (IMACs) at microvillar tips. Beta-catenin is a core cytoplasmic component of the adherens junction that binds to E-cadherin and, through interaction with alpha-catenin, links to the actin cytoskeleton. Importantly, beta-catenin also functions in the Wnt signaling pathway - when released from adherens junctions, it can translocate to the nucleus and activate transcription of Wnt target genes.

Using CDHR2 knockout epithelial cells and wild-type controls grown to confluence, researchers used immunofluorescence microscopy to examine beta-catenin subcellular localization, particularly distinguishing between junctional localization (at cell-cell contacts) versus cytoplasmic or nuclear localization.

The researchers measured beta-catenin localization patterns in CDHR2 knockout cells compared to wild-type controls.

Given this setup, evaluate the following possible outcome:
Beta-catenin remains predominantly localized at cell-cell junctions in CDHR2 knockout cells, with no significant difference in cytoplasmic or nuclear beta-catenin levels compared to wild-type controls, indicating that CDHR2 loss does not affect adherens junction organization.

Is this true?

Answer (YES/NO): NO